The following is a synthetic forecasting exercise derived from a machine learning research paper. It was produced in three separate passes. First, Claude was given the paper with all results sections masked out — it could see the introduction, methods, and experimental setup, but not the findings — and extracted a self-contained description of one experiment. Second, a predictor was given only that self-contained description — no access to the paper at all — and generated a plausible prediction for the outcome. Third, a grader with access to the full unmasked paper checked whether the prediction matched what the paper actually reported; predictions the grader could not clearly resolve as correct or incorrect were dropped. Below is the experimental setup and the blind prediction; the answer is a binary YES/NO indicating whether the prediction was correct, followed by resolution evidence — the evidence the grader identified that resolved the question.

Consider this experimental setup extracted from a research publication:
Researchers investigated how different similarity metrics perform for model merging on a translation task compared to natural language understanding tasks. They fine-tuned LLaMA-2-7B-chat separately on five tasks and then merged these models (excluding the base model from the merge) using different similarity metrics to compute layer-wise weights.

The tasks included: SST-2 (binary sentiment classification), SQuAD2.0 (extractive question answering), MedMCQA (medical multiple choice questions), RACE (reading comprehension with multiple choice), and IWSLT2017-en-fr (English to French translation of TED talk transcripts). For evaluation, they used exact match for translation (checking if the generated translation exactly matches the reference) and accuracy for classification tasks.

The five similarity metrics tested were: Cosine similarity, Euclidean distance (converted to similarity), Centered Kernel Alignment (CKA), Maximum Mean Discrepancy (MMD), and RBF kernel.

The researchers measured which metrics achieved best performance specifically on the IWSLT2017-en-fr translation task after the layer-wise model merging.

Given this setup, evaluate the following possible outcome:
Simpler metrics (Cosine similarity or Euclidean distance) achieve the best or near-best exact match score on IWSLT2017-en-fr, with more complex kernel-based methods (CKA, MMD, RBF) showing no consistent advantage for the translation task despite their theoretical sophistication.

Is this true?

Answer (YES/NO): YES